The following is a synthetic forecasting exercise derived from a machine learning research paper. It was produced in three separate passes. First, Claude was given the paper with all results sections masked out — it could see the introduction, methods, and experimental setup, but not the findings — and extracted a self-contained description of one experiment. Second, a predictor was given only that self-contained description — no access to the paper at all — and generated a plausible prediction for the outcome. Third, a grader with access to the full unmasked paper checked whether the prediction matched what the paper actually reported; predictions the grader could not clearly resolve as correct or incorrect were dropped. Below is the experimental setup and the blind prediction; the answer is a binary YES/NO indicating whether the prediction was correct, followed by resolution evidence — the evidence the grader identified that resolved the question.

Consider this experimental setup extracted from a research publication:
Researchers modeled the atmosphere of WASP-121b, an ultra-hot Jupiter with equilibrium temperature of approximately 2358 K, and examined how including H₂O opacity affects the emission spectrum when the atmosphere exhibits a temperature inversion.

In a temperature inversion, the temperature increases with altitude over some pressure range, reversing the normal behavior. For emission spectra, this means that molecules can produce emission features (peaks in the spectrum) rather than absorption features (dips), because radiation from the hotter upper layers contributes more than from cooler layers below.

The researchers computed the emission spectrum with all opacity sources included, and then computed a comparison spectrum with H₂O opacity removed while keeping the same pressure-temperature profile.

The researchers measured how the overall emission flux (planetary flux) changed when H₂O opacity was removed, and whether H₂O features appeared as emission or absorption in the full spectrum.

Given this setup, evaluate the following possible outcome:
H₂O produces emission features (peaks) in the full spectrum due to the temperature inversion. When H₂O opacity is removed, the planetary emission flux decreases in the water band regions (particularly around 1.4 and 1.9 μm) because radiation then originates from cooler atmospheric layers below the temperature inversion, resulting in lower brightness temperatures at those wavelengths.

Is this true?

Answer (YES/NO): YES